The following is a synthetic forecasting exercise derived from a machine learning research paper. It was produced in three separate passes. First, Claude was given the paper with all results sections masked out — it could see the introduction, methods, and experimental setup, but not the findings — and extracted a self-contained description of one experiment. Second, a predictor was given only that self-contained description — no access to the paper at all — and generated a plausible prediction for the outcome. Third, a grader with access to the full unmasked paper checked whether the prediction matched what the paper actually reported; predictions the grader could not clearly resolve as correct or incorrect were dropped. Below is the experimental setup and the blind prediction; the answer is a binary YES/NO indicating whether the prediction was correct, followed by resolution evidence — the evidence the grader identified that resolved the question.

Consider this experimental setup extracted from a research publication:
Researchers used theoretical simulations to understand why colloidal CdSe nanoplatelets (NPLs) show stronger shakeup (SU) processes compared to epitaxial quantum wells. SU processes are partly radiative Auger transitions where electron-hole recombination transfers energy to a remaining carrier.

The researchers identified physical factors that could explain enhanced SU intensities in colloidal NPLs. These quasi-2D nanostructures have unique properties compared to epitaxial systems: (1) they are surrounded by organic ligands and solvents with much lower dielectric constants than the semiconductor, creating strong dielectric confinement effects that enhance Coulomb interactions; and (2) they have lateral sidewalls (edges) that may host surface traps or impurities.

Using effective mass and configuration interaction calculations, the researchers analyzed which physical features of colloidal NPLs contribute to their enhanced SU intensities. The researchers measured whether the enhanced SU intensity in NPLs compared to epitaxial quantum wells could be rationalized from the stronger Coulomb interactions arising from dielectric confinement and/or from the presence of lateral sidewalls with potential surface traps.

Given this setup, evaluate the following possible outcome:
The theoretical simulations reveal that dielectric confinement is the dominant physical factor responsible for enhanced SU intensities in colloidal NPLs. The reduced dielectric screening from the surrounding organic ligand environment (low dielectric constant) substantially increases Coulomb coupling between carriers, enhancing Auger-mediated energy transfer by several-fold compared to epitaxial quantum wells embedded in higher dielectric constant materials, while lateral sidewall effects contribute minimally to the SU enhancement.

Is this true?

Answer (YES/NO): NO